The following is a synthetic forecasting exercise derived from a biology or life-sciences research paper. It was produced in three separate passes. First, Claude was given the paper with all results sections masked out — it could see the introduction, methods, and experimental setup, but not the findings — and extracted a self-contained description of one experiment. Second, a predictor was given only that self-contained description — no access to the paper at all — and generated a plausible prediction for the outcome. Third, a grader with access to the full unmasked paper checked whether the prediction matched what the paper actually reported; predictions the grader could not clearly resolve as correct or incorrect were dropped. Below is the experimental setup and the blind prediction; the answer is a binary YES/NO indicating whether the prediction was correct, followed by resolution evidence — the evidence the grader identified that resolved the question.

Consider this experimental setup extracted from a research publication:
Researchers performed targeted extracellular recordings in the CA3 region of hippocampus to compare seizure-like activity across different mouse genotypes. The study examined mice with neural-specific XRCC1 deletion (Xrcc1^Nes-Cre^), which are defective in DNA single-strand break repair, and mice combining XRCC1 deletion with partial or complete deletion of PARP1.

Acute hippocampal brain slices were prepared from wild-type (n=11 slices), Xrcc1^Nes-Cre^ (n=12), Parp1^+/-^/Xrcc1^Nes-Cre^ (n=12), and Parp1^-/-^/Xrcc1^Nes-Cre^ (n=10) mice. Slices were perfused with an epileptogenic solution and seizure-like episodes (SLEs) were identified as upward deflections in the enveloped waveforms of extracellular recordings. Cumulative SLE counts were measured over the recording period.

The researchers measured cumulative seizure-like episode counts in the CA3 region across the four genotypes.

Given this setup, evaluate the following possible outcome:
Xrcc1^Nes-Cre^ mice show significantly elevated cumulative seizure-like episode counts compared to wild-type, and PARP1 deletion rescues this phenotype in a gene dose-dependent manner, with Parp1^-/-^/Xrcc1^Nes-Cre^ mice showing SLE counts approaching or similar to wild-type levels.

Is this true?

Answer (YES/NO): YES